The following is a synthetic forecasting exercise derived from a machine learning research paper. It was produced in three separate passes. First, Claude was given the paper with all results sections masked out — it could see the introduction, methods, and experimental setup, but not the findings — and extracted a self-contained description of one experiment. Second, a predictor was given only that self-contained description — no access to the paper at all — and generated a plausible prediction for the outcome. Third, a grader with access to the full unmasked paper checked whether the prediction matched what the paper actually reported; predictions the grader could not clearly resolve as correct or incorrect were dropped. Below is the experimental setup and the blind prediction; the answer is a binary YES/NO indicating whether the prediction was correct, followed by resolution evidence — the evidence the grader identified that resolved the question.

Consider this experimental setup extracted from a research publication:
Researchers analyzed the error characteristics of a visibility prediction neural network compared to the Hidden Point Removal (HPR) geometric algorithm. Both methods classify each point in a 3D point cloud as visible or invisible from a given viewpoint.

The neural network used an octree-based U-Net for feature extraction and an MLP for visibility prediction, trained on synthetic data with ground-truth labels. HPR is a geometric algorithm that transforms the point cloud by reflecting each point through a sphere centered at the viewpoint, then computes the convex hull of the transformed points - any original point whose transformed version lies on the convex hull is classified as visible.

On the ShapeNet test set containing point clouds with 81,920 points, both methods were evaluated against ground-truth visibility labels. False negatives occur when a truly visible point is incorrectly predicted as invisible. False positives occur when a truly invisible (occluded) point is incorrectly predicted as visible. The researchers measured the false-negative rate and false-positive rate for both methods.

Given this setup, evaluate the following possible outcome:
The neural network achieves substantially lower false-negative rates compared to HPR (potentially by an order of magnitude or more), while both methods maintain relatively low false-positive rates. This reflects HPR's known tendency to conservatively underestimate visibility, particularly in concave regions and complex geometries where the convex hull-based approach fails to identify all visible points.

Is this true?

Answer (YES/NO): NO